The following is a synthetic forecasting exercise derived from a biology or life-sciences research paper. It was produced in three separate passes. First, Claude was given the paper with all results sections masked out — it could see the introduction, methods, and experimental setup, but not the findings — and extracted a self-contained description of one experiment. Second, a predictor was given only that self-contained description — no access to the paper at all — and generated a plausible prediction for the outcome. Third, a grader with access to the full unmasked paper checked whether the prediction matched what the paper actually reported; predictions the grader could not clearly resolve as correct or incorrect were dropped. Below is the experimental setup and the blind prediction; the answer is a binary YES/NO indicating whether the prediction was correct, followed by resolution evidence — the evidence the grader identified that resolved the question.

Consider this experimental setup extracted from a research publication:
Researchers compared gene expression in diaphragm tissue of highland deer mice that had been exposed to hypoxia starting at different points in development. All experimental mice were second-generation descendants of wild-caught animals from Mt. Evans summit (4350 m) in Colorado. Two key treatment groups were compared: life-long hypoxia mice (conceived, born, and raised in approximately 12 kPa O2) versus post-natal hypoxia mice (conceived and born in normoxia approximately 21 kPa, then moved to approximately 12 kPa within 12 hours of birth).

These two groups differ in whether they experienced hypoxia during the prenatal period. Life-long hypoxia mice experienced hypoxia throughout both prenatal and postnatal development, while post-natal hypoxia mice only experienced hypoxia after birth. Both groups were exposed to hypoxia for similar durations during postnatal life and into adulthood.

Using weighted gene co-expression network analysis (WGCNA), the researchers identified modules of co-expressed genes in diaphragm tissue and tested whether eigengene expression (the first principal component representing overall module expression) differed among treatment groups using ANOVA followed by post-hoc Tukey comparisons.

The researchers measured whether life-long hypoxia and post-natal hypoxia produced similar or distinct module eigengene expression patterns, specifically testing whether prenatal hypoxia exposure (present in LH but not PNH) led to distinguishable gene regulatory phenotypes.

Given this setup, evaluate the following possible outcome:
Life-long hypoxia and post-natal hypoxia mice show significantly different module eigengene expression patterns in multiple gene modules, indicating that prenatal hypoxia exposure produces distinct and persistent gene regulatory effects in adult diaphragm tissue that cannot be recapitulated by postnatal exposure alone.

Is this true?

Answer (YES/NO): NO